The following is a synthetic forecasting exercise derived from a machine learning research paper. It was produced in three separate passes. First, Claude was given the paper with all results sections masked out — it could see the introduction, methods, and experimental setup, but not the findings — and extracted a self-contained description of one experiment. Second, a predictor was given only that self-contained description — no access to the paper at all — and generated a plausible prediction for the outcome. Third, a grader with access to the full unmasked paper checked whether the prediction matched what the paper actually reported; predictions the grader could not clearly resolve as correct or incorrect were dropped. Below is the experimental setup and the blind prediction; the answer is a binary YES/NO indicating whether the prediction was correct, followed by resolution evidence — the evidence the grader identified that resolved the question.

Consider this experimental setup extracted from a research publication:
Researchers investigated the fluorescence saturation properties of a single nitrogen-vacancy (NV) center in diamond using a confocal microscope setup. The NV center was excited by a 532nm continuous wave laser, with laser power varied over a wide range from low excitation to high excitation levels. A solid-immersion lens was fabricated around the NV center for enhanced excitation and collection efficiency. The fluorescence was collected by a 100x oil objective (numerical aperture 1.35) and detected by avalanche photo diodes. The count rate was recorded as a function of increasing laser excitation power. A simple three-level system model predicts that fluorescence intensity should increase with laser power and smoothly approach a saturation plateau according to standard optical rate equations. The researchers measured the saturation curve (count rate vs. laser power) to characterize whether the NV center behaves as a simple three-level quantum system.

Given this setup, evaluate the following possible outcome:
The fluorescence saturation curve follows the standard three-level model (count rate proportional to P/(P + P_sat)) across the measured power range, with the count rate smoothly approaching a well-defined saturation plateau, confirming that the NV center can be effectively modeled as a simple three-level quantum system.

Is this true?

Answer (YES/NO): NO